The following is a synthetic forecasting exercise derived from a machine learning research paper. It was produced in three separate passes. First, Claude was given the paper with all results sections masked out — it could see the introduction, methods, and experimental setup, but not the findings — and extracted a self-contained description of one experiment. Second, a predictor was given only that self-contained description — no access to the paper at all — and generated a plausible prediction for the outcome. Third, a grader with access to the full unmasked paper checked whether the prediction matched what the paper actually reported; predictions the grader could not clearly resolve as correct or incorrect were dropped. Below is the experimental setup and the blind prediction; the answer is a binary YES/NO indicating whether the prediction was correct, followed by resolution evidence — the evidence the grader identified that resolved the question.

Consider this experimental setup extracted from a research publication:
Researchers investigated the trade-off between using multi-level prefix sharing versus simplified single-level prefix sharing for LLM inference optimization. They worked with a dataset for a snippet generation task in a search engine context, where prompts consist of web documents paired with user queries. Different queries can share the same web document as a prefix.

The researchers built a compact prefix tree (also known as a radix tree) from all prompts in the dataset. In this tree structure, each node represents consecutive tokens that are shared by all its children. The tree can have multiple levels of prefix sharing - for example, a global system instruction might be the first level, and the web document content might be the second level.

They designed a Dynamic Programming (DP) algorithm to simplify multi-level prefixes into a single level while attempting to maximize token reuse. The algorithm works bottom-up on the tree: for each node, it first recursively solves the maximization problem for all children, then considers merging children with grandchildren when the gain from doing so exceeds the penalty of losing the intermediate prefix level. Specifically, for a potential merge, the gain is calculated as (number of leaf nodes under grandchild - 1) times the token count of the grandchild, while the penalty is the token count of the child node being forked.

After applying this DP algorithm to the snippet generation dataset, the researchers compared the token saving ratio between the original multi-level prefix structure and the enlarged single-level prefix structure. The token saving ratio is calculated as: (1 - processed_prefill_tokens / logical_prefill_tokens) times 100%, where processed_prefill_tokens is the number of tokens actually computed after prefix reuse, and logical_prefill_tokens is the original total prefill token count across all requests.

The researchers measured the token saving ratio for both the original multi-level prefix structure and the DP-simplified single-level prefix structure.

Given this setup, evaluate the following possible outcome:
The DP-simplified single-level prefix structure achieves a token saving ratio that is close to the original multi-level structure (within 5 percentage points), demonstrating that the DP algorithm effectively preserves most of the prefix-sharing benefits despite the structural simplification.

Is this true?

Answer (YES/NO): YES